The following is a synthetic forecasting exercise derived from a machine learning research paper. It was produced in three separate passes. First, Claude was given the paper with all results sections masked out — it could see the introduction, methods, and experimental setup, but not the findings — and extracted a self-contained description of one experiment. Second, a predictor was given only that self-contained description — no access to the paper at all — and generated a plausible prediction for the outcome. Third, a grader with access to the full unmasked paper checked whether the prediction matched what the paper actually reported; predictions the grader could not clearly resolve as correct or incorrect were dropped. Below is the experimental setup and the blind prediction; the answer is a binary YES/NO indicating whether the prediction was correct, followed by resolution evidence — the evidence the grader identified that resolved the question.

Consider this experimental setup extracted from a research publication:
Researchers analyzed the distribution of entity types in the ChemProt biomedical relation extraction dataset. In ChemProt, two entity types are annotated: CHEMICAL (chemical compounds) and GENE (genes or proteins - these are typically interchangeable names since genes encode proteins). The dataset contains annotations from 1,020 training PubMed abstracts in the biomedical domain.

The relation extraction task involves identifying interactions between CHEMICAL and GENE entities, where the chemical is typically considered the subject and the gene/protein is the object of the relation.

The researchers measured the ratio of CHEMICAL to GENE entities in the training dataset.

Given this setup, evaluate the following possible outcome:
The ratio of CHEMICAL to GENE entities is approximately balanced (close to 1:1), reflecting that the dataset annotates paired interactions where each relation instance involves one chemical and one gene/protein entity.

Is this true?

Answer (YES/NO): YES